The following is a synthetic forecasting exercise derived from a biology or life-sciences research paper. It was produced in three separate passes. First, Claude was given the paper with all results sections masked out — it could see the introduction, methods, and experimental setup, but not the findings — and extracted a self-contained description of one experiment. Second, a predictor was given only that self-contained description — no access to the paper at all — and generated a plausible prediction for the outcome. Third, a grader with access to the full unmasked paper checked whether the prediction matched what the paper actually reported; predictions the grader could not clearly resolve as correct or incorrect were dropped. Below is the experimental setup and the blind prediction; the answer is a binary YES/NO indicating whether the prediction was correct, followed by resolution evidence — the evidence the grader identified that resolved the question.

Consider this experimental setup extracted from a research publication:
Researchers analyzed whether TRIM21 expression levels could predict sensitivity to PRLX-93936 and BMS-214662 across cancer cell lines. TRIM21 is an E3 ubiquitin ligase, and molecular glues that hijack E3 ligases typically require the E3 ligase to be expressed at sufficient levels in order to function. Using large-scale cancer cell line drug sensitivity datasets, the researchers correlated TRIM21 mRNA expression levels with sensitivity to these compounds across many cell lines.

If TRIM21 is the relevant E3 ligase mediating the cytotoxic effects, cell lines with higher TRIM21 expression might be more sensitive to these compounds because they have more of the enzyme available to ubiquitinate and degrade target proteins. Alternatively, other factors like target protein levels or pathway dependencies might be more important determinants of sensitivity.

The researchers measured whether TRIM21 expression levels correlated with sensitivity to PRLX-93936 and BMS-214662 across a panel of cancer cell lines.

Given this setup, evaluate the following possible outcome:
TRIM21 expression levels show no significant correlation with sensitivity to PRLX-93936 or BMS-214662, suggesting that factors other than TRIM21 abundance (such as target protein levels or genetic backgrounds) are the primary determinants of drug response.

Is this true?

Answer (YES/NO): NO